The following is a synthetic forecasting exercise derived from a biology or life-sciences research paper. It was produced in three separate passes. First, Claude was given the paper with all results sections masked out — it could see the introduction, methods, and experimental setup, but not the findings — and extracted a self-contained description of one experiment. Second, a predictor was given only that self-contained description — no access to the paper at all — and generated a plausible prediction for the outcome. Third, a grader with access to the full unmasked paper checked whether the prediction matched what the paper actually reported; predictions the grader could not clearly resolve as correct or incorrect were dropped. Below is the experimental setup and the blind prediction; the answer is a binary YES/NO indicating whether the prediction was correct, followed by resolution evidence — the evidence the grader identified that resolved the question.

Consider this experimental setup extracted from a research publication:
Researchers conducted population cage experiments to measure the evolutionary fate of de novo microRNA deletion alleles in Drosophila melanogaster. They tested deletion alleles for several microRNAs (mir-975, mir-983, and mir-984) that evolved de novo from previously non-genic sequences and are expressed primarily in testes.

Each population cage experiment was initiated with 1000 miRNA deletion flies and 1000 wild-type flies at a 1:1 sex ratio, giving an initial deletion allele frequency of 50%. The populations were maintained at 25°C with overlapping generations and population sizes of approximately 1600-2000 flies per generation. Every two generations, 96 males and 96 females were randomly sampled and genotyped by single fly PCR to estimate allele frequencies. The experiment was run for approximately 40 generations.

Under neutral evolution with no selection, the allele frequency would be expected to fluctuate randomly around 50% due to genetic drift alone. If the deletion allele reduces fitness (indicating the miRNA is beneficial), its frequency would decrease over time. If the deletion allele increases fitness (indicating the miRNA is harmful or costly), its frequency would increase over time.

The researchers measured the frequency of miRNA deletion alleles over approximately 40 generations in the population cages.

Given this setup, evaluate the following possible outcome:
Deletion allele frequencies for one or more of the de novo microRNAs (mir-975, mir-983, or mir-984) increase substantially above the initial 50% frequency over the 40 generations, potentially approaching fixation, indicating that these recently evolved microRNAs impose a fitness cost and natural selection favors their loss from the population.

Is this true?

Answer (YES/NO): NO